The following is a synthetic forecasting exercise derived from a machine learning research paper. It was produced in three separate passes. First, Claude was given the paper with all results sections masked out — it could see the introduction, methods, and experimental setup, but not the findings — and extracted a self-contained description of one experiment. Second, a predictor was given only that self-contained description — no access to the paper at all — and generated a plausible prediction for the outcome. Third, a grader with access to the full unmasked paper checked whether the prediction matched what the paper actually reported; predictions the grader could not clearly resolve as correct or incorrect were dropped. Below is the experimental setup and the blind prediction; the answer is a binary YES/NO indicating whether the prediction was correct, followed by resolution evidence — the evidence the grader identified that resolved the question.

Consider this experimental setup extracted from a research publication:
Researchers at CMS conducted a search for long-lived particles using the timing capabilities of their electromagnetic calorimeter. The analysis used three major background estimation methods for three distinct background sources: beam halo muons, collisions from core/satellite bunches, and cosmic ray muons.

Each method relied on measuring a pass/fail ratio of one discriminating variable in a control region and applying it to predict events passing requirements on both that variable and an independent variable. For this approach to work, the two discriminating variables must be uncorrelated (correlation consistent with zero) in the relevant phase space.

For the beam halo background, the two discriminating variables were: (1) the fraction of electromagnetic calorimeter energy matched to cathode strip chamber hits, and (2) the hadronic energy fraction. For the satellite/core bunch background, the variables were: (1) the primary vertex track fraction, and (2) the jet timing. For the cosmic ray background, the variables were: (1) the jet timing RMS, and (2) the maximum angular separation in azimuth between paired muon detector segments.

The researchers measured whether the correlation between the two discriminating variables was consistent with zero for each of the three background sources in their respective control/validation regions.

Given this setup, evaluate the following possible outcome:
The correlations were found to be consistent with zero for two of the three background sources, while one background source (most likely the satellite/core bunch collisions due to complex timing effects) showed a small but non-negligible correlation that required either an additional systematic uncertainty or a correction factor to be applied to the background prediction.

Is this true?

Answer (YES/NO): NO